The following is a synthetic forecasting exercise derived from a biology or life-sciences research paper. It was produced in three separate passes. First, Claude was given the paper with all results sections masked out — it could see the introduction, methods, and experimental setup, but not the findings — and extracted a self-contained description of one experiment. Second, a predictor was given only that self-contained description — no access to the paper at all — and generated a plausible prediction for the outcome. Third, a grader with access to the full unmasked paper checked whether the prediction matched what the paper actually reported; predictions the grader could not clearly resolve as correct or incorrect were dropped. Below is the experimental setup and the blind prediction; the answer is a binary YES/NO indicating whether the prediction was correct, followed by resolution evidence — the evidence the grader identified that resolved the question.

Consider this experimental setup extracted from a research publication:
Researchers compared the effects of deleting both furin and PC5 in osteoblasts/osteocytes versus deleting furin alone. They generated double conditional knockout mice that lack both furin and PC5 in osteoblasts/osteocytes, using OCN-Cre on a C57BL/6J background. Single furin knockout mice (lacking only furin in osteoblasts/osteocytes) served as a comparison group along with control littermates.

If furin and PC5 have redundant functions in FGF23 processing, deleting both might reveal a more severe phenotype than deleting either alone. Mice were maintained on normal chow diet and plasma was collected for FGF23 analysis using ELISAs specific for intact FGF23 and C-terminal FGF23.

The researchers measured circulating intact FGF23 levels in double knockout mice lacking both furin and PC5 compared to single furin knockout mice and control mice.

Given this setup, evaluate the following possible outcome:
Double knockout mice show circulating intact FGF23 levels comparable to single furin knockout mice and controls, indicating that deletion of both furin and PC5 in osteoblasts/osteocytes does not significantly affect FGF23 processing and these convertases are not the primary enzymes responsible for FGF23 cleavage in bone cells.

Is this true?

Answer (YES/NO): NO